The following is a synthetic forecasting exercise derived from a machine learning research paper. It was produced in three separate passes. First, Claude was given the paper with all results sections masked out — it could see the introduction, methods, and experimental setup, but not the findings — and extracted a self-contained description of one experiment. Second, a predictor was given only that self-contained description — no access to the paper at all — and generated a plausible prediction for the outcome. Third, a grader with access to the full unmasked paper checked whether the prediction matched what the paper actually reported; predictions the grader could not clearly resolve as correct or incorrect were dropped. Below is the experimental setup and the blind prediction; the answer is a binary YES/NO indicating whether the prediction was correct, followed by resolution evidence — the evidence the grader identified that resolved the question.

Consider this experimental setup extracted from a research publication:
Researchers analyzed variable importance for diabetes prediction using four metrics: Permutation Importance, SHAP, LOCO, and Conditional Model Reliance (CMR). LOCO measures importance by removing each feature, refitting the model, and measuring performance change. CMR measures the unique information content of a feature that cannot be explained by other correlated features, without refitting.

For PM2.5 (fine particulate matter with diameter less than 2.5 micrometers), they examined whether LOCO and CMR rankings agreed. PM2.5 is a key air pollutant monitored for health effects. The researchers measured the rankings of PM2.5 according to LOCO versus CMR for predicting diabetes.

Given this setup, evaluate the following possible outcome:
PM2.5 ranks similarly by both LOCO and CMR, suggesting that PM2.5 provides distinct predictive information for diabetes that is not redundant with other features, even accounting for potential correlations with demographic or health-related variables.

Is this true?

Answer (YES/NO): NO